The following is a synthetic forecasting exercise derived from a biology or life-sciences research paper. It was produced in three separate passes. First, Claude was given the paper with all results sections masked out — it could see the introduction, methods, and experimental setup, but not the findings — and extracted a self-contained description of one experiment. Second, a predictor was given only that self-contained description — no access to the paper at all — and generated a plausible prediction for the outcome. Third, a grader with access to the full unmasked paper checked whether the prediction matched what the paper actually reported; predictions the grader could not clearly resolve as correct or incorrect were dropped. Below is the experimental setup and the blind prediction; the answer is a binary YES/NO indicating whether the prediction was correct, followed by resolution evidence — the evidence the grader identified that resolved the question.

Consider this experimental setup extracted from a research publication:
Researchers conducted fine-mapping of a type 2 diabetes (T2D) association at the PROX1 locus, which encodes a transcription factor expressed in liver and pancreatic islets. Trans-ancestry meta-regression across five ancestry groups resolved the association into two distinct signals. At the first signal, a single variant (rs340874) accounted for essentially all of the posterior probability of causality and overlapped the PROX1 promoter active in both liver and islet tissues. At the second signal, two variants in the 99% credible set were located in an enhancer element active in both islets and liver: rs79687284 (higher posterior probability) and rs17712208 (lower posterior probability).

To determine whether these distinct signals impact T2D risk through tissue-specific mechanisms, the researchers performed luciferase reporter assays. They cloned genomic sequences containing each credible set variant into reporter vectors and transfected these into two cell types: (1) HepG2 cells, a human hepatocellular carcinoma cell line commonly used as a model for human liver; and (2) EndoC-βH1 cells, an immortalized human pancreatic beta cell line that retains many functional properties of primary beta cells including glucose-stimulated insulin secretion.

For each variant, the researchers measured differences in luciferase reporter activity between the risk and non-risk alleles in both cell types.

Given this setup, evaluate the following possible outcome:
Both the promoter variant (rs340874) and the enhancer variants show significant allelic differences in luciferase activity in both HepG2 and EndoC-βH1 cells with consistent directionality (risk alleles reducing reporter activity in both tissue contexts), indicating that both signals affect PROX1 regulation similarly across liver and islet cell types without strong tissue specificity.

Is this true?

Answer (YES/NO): NO